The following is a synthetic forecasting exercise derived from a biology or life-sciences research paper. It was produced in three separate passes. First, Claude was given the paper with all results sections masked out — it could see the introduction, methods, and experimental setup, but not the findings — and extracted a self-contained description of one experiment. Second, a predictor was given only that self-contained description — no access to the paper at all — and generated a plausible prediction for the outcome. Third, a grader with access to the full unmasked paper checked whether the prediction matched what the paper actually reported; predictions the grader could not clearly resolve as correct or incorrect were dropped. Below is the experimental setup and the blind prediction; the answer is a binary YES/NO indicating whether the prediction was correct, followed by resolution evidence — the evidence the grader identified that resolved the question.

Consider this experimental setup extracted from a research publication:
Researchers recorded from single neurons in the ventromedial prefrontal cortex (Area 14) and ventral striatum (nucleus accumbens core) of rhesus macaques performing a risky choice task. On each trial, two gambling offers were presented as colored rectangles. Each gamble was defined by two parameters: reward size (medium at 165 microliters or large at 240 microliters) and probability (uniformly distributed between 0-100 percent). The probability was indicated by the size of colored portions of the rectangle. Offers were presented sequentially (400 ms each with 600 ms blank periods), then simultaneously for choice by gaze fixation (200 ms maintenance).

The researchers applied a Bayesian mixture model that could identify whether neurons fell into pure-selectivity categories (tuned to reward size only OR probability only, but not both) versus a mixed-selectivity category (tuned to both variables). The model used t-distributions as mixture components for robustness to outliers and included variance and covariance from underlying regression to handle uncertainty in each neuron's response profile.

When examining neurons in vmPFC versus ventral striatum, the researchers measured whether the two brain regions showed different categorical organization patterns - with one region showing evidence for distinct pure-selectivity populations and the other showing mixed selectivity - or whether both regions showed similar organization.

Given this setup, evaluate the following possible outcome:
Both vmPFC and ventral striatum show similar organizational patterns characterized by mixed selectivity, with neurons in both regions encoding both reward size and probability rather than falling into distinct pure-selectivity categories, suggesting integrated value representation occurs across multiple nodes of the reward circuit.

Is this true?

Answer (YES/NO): YES